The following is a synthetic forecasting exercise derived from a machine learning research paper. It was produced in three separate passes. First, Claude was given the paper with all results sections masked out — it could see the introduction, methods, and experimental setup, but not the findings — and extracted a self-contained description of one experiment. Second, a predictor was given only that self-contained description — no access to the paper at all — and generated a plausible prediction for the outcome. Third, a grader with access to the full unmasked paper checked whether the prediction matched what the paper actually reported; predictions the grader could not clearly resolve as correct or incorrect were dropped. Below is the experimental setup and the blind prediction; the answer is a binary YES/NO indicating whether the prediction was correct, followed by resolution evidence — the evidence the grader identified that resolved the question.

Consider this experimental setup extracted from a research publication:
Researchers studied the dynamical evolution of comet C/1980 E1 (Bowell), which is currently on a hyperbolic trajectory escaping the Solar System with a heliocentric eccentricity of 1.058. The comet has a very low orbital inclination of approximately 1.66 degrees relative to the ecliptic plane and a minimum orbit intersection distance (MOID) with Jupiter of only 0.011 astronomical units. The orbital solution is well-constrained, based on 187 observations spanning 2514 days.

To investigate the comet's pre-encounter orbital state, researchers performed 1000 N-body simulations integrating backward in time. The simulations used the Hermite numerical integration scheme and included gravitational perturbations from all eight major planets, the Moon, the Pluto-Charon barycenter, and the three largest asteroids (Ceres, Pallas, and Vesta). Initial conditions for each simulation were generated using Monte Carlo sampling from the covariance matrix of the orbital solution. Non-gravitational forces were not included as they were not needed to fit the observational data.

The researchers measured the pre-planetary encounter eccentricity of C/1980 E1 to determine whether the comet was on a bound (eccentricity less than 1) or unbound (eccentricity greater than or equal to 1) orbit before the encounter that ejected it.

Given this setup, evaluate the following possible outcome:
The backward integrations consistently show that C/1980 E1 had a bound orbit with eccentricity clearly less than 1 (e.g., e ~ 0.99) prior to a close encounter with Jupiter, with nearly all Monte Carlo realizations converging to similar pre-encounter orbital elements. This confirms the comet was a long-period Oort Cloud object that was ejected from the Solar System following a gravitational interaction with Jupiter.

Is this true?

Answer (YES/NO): NO